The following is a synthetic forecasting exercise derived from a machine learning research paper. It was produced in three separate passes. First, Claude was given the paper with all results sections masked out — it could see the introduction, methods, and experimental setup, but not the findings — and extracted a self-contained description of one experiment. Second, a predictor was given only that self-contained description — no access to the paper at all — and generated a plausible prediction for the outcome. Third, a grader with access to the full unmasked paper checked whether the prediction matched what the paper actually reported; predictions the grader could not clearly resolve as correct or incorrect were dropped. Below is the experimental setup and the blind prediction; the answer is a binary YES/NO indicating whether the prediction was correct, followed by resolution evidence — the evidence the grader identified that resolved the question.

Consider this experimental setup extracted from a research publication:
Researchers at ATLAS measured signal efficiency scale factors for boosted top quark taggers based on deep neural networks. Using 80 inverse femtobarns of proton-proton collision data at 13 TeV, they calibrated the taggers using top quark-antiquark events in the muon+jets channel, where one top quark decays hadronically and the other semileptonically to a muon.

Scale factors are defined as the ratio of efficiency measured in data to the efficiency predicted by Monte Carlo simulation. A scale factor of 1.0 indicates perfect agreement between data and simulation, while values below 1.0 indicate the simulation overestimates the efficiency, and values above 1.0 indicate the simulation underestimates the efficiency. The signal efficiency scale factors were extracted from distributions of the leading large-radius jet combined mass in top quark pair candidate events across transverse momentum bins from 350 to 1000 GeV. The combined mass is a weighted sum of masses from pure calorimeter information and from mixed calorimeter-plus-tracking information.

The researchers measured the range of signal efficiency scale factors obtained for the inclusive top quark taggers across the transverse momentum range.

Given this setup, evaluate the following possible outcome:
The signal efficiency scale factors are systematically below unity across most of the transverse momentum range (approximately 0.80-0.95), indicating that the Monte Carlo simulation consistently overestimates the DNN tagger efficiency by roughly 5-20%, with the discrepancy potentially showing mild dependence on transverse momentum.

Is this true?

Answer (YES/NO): NO